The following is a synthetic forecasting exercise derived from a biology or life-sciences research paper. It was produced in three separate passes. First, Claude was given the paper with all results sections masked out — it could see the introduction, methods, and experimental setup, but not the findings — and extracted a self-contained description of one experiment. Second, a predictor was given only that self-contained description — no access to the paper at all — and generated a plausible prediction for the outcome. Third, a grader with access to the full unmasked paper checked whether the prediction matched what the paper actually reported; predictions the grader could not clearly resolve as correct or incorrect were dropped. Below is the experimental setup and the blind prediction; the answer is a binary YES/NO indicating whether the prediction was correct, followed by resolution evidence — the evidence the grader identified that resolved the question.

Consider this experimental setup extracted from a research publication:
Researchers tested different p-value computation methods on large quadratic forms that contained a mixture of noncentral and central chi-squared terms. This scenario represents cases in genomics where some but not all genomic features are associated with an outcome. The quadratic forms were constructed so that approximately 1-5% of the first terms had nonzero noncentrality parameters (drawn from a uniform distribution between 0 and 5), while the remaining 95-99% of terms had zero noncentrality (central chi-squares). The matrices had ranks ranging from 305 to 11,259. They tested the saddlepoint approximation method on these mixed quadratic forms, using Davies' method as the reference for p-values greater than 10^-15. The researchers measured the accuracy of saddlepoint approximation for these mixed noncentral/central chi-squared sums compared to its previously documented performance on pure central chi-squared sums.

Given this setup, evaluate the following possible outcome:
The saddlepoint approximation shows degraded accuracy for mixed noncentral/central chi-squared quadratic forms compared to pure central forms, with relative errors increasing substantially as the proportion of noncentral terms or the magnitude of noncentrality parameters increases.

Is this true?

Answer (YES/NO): YES